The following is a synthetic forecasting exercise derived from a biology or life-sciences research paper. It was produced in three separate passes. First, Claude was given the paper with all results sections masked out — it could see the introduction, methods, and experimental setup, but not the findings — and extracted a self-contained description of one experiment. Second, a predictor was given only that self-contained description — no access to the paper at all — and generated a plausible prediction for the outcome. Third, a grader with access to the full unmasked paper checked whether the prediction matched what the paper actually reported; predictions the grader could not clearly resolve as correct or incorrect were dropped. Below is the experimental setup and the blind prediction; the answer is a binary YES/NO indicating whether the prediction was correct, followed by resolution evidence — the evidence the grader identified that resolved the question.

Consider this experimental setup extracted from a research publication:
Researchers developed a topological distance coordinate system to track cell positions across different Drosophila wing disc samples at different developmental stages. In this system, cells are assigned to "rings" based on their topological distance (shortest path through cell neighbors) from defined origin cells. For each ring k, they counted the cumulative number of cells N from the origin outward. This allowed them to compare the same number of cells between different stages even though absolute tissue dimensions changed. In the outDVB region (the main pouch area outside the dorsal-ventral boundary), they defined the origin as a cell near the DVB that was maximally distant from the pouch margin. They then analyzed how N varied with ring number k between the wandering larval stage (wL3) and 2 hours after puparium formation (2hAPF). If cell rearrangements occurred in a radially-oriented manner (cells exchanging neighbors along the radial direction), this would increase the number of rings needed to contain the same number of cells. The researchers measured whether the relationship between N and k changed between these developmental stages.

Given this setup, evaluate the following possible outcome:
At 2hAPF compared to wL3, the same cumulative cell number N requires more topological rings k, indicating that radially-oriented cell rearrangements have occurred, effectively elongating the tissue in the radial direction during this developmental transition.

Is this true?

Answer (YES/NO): YES